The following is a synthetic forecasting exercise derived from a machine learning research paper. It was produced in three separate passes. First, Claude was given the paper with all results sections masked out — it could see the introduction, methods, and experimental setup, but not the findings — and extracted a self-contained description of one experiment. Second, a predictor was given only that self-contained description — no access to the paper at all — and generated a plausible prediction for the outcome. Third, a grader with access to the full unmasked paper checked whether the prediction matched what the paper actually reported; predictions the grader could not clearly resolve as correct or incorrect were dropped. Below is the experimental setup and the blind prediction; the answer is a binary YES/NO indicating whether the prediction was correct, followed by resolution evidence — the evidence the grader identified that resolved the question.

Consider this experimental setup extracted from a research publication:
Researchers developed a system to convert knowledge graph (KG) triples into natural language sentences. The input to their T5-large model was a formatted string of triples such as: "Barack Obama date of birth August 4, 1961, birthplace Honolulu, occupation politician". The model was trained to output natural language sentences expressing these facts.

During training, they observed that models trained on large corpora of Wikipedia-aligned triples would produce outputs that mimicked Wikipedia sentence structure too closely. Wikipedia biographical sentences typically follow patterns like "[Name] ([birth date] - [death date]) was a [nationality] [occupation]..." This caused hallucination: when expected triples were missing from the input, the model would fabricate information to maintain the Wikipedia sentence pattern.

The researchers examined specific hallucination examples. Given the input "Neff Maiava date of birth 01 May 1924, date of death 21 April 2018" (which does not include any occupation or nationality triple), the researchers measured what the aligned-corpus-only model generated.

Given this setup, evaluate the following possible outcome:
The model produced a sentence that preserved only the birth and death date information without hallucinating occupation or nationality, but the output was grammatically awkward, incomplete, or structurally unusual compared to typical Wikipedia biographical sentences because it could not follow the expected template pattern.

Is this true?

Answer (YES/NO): NO